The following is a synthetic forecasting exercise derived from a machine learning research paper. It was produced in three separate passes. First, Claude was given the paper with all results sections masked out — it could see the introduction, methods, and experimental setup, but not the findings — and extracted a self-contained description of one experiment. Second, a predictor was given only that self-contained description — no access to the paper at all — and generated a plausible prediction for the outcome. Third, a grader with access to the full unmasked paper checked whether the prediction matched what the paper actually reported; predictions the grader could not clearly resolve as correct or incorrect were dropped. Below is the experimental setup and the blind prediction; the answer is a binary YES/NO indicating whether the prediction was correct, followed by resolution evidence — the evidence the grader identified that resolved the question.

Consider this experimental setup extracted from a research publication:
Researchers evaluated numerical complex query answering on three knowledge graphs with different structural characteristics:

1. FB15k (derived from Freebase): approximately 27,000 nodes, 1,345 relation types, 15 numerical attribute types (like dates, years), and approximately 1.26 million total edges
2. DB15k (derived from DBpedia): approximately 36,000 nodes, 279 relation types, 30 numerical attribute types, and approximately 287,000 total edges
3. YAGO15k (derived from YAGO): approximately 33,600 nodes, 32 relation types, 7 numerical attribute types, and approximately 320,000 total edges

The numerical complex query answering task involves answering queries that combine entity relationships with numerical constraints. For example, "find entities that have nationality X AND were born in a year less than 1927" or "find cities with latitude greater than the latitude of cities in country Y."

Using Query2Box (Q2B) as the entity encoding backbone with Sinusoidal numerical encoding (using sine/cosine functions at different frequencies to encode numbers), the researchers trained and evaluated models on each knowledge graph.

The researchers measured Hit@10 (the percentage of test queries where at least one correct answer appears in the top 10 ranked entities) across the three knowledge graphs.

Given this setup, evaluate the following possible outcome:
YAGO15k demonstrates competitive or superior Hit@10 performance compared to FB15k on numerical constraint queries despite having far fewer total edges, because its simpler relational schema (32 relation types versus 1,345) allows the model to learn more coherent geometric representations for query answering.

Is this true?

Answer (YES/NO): NO